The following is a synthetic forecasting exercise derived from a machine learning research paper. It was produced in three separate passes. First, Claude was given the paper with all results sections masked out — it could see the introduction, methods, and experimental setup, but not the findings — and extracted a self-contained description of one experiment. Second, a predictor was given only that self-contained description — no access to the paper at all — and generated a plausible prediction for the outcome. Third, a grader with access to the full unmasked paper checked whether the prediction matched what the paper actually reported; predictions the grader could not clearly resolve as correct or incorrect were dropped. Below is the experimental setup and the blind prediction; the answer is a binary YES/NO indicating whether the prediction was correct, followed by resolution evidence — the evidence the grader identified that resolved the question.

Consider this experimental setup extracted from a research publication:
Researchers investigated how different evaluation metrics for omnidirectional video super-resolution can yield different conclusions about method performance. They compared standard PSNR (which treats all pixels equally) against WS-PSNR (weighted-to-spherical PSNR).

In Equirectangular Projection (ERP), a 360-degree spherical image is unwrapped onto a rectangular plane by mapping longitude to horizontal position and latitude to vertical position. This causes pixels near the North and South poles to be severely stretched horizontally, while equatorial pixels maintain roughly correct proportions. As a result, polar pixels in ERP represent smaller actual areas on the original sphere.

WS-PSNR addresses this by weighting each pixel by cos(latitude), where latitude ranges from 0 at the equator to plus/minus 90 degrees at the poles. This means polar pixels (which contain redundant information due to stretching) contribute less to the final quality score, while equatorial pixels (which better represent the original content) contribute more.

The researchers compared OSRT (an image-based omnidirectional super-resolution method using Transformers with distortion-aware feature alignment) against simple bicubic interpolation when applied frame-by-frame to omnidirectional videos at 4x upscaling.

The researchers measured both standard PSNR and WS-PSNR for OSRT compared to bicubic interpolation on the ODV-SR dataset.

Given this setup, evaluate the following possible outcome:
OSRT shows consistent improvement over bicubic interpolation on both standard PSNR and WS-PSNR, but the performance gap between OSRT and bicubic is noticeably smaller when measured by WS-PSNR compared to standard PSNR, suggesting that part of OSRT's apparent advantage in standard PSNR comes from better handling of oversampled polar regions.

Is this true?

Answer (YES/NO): NO